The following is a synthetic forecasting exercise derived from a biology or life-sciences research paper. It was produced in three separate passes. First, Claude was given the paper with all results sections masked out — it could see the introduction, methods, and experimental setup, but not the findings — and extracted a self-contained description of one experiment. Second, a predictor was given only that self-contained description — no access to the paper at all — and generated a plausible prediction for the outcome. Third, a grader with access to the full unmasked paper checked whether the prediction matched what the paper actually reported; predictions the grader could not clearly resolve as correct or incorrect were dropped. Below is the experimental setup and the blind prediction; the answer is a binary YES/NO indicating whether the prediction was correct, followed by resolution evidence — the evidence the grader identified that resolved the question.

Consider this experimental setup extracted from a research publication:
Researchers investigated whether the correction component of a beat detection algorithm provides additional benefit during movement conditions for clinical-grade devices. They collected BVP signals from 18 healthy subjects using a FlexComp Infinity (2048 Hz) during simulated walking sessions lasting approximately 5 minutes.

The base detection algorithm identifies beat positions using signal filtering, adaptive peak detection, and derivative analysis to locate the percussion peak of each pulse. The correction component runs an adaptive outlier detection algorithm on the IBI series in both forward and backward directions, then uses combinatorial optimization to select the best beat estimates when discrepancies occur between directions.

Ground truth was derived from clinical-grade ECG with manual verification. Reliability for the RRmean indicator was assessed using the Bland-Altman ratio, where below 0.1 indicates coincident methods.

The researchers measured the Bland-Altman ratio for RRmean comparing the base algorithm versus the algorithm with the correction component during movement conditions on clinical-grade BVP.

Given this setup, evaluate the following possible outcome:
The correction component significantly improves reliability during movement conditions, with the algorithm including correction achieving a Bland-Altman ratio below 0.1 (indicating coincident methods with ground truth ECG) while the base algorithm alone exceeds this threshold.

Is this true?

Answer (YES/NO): YES